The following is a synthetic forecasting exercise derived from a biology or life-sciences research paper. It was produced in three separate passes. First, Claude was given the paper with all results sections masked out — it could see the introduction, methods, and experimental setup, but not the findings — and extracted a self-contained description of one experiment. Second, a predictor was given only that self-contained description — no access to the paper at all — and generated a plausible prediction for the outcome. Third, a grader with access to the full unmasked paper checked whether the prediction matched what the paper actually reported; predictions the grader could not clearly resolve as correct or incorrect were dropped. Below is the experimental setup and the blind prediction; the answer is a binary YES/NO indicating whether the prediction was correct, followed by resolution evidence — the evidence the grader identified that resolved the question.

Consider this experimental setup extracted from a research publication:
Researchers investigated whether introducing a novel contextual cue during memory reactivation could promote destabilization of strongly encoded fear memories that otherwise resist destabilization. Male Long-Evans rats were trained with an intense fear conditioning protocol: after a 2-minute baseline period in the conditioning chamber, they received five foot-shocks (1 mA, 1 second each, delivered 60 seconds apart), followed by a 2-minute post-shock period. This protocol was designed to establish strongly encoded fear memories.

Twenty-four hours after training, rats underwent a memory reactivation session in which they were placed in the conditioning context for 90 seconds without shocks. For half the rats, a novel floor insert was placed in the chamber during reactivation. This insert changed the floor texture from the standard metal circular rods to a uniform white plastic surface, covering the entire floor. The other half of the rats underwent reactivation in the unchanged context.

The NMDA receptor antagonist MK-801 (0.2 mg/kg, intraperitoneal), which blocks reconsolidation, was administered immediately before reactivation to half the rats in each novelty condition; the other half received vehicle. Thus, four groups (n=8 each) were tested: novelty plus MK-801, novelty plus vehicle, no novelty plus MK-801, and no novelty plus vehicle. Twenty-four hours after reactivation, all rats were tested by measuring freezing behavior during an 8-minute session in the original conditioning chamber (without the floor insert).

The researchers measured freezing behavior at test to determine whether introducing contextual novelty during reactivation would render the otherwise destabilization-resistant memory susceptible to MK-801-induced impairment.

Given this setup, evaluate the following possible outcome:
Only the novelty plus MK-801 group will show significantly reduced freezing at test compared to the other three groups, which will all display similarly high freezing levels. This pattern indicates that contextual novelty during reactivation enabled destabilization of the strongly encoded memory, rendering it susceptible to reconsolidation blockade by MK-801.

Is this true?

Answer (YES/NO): YES